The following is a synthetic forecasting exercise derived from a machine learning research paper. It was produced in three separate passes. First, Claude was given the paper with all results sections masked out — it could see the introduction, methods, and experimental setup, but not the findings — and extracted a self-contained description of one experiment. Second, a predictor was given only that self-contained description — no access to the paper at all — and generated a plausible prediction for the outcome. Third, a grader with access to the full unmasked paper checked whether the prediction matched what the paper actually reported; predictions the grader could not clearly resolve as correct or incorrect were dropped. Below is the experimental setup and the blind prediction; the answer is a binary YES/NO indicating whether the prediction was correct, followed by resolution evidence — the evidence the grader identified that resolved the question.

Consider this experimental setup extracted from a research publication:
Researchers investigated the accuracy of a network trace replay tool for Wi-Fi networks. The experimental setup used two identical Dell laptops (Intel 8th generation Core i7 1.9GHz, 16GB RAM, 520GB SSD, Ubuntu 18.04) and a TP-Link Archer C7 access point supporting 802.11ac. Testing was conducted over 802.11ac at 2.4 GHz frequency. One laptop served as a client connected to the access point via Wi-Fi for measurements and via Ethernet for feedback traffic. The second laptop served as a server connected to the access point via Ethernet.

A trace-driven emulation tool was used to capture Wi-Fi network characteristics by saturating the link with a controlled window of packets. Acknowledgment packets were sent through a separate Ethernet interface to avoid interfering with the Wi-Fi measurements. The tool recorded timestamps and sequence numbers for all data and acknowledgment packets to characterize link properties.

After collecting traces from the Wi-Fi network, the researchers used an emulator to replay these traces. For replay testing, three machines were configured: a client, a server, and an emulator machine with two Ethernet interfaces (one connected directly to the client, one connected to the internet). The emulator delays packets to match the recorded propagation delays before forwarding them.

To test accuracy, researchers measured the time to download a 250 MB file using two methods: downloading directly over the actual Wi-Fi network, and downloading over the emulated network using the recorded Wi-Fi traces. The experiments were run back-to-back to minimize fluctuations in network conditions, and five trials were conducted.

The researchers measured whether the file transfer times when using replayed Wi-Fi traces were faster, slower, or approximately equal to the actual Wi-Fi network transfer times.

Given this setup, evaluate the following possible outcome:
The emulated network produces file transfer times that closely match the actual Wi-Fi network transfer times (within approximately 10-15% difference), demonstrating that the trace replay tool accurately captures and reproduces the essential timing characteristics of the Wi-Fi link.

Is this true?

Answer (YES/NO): NO